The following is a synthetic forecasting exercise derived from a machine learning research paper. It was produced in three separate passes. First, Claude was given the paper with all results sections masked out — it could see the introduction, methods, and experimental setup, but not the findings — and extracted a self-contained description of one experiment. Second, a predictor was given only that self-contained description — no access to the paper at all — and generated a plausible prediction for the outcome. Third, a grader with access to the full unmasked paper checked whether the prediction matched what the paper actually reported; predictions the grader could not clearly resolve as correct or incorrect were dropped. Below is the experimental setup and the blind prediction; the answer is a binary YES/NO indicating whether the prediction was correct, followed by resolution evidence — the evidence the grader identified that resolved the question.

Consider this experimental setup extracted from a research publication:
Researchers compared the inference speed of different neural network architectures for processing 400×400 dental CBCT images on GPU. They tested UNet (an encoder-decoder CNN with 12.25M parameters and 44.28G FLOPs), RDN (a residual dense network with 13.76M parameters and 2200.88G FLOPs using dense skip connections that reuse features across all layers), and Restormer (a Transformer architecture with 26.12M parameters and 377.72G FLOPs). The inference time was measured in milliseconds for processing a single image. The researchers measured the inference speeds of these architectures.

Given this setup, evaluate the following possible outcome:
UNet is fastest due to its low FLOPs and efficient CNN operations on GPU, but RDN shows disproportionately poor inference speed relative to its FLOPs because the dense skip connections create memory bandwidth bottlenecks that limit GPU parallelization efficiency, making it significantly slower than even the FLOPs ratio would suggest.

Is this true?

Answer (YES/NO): NO